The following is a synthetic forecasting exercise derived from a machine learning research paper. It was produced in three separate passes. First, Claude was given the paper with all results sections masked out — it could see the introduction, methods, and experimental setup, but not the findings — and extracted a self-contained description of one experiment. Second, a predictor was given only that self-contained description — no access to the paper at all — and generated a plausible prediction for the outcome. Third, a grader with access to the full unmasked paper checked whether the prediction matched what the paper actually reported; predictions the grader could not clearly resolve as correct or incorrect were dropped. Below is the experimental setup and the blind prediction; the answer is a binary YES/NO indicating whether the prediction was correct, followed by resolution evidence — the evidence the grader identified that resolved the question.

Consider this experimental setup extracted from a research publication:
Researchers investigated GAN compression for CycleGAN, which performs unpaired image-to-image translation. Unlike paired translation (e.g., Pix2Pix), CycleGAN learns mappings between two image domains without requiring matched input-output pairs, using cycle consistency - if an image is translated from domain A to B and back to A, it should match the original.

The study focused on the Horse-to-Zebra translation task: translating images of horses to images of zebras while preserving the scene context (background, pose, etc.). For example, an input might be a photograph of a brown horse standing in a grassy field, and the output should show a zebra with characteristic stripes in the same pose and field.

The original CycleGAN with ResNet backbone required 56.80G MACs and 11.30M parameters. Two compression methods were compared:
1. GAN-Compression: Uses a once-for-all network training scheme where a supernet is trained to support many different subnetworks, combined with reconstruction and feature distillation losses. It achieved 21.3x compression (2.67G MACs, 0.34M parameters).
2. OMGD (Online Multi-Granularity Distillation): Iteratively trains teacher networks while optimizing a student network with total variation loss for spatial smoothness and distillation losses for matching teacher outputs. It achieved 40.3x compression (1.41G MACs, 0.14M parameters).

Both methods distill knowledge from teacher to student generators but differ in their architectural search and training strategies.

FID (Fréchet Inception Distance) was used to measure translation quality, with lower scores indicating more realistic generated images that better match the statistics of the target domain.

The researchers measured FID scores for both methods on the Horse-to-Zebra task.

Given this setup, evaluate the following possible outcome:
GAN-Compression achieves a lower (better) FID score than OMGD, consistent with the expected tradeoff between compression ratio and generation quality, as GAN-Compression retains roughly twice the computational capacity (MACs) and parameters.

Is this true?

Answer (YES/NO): NO